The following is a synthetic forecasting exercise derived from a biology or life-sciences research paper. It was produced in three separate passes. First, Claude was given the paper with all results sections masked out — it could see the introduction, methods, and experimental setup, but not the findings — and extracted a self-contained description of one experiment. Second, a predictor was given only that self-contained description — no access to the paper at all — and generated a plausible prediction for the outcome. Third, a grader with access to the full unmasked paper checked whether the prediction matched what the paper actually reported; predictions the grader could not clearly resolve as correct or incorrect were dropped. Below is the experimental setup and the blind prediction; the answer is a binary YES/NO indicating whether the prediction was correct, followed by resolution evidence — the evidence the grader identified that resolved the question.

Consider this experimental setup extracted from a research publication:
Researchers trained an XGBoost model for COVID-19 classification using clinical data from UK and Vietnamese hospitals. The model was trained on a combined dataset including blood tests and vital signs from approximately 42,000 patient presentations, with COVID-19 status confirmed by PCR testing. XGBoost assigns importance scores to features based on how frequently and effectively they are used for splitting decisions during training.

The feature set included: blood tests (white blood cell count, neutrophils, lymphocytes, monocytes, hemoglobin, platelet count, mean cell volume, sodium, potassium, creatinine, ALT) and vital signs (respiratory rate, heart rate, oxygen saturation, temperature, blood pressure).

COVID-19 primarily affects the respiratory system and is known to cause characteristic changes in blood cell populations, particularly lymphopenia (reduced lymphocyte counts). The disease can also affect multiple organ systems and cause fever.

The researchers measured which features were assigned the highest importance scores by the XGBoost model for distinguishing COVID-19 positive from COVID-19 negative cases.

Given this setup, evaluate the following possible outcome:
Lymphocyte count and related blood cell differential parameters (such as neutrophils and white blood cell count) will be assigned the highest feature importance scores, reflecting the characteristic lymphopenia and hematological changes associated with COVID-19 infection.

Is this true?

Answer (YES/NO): NO